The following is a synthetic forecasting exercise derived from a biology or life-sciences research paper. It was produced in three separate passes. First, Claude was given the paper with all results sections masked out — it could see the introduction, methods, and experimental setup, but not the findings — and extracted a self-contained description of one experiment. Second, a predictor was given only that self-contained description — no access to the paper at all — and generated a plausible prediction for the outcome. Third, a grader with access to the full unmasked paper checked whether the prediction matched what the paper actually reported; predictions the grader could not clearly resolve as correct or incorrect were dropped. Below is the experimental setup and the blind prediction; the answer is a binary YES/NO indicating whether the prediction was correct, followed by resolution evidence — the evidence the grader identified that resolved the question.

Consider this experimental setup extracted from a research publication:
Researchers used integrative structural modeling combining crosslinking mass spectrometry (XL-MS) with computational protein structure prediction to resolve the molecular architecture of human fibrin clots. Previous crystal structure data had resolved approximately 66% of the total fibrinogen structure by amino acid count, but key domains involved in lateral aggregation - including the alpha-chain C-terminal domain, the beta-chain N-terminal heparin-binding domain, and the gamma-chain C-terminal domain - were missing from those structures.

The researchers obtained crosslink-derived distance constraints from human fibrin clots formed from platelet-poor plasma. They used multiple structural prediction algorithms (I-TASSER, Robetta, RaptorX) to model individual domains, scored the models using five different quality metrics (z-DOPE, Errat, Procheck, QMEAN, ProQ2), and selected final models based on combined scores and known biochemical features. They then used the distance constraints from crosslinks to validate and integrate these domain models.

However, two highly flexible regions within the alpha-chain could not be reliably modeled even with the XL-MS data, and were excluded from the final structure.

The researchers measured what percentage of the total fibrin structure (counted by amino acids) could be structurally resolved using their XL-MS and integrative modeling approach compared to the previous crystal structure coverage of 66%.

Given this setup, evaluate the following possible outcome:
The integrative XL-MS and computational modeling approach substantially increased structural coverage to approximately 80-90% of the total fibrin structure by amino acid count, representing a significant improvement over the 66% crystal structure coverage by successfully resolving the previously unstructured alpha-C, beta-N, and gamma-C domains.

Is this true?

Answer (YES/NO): NO